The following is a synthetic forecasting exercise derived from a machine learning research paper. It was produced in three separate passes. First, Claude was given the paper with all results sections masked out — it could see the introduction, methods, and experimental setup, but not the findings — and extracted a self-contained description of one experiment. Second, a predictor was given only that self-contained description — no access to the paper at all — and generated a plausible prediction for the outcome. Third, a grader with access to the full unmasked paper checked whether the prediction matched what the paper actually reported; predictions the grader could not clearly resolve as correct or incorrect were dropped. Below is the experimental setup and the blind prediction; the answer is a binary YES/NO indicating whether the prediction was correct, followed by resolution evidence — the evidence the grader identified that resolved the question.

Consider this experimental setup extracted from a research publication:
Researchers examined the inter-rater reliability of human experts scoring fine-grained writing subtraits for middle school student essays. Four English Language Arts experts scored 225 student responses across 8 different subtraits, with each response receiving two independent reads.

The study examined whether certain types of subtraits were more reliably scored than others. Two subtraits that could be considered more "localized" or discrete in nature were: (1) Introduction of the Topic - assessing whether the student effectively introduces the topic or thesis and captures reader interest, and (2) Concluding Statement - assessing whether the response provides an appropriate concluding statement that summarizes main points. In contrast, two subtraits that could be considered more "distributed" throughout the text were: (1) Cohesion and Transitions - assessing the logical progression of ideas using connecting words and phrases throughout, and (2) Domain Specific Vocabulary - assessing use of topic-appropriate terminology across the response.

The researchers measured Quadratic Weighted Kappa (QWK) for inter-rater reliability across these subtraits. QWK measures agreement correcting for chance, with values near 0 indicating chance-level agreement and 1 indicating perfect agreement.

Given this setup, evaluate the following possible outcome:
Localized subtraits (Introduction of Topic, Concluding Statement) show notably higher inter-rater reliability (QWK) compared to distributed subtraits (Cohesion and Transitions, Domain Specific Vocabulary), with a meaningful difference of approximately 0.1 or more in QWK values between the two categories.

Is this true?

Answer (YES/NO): YES